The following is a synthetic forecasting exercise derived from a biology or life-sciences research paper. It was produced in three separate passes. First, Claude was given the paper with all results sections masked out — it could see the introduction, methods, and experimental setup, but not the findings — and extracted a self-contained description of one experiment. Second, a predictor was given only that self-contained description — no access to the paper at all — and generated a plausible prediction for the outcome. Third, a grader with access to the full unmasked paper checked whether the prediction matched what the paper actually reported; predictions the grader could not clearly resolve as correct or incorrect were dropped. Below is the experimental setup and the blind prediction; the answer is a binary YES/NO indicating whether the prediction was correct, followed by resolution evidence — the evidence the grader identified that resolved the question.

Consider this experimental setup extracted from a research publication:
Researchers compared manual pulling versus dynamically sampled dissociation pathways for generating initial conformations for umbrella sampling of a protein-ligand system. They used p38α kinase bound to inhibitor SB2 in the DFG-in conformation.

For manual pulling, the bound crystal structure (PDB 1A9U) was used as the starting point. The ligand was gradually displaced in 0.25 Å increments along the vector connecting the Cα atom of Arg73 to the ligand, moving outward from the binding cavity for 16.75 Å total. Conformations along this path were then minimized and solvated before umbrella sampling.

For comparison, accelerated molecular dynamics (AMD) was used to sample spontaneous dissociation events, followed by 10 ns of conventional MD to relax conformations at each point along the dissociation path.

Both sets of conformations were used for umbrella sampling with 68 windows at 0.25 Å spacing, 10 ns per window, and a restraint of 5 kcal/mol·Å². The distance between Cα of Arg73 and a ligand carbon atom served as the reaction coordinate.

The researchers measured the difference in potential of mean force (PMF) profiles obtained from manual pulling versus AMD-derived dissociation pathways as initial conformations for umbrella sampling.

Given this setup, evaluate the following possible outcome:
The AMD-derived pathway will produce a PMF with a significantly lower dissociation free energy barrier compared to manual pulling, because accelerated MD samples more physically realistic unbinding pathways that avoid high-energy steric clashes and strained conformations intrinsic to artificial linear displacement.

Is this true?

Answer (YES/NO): NO